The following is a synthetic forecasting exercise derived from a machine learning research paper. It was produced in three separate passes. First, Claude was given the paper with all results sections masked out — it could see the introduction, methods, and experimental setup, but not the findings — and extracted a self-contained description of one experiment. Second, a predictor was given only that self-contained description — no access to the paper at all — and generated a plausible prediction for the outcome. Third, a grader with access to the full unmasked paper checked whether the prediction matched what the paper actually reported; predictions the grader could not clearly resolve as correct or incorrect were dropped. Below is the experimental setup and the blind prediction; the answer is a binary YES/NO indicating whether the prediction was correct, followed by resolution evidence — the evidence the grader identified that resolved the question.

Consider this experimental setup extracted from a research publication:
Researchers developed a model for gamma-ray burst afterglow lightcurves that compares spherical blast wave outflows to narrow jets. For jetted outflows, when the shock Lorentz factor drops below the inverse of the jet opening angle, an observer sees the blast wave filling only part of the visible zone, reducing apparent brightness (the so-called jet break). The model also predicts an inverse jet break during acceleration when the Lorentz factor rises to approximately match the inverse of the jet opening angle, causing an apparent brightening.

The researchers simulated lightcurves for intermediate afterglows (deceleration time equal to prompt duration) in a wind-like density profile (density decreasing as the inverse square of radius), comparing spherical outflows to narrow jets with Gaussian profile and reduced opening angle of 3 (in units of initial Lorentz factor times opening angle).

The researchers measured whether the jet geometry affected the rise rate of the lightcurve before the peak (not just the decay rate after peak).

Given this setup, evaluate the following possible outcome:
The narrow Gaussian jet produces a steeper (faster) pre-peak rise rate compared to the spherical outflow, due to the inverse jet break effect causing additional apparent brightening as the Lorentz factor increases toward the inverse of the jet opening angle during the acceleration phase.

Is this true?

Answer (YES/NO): YES